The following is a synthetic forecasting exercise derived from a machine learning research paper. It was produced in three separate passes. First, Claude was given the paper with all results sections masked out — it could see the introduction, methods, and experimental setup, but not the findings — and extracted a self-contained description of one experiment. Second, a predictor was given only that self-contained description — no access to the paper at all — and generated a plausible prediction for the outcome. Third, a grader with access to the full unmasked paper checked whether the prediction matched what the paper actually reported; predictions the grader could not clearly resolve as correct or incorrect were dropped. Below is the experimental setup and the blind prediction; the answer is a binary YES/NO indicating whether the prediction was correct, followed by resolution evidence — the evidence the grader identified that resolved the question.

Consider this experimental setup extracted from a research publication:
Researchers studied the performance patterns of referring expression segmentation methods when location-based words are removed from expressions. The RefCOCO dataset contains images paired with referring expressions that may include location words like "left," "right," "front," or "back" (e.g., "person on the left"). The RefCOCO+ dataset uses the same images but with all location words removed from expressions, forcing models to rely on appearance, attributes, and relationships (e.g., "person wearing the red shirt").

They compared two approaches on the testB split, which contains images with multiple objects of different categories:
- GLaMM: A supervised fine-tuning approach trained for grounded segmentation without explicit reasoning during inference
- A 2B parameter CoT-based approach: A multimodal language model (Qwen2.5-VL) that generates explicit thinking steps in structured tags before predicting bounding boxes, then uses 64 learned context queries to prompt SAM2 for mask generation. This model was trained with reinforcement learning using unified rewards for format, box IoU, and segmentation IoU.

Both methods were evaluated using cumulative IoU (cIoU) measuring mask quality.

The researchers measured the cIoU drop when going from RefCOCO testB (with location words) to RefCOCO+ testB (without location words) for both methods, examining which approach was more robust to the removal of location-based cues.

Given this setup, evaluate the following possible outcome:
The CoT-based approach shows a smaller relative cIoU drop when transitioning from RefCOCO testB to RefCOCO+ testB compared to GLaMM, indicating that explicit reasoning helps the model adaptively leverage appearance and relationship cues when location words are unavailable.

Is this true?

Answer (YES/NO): YES